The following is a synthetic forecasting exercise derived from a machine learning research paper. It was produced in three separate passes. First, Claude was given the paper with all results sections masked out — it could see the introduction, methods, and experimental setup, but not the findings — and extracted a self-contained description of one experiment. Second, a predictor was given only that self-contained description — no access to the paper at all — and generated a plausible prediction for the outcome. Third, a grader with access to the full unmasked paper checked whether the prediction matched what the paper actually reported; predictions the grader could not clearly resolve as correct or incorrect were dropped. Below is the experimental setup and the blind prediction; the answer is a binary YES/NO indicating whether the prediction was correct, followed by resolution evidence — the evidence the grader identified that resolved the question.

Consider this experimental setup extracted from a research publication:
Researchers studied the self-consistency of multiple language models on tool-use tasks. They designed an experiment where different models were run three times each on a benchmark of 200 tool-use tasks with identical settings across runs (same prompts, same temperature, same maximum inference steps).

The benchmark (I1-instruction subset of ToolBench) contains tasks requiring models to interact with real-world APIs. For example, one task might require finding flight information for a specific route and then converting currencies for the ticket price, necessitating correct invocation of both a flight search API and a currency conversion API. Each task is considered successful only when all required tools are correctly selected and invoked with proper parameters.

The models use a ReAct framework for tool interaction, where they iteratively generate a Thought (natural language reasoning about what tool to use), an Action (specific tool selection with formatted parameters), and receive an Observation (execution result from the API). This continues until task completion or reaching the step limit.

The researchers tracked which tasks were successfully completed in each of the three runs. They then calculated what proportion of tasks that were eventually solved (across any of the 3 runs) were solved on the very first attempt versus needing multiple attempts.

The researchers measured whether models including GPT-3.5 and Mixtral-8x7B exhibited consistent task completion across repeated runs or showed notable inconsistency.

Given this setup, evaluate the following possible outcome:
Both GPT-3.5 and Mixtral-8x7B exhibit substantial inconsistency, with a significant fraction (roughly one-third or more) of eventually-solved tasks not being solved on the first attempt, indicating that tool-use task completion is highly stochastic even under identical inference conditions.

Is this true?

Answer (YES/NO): NO